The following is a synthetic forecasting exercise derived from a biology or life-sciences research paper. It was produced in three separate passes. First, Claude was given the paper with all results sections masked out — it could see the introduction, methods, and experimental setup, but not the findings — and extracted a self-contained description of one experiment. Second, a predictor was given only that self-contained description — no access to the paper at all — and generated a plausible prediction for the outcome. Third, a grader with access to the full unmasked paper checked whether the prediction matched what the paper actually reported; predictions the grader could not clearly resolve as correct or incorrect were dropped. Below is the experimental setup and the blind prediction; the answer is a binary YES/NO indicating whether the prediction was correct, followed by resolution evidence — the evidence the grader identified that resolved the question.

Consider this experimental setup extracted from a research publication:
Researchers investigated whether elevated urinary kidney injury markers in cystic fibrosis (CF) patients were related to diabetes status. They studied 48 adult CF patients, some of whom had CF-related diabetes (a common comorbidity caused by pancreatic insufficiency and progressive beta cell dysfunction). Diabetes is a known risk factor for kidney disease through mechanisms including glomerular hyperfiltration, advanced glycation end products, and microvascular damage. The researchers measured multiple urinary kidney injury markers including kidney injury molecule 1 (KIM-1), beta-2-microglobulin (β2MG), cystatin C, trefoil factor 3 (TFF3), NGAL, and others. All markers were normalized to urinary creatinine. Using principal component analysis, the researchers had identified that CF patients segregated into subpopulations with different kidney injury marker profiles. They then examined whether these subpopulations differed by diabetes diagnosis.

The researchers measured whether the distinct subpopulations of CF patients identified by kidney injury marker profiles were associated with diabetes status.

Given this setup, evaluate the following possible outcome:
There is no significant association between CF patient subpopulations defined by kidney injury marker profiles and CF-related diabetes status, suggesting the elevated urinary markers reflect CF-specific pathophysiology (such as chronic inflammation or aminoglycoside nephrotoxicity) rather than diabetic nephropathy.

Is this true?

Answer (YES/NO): YES